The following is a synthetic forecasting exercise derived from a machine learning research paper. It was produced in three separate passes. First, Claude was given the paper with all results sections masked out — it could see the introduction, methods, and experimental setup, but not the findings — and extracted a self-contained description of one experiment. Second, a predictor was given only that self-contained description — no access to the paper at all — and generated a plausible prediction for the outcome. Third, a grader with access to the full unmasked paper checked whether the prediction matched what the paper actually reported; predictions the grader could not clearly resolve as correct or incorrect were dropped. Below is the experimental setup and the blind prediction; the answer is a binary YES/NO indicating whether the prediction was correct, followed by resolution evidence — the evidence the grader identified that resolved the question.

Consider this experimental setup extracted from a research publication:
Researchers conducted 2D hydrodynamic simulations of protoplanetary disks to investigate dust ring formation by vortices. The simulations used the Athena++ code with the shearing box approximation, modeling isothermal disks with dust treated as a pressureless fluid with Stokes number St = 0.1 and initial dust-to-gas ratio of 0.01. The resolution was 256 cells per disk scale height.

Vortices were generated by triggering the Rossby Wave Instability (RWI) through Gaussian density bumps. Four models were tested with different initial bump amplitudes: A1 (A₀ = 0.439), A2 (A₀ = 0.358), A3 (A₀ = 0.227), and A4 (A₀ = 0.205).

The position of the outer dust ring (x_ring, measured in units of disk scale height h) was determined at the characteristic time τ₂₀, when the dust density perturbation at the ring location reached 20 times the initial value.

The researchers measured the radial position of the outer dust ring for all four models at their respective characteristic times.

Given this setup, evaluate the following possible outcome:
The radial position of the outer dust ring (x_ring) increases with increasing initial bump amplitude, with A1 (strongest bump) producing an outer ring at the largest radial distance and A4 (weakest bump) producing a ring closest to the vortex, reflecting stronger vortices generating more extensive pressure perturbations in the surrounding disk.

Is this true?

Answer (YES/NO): NO